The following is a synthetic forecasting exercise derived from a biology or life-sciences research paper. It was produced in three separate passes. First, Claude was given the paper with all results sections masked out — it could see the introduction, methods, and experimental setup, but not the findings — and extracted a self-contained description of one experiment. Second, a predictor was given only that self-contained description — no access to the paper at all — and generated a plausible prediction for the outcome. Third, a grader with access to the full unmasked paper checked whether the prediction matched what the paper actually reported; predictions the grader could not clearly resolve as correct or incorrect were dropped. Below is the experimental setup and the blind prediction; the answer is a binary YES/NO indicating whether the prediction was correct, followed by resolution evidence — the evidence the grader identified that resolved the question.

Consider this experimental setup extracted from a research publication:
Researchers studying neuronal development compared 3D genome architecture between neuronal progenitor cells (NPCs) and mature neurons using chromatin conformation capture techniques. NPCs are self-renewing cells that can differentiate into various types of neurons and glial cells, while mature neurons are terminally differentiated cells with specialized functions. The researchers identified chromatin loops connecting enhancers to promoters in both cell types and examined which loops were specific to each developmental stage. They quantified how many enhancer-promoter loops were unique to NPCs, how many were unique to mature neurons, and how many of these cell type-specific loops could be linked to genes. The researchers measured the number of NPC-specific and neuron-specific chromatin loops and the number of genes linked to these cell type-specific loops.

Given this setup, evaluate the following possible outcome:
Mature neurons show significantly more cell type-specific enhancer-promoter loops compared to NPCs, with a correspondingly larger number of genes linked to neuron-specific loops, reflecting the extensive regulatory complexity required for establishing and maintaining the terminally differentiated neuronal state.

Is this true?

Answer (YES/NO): NO